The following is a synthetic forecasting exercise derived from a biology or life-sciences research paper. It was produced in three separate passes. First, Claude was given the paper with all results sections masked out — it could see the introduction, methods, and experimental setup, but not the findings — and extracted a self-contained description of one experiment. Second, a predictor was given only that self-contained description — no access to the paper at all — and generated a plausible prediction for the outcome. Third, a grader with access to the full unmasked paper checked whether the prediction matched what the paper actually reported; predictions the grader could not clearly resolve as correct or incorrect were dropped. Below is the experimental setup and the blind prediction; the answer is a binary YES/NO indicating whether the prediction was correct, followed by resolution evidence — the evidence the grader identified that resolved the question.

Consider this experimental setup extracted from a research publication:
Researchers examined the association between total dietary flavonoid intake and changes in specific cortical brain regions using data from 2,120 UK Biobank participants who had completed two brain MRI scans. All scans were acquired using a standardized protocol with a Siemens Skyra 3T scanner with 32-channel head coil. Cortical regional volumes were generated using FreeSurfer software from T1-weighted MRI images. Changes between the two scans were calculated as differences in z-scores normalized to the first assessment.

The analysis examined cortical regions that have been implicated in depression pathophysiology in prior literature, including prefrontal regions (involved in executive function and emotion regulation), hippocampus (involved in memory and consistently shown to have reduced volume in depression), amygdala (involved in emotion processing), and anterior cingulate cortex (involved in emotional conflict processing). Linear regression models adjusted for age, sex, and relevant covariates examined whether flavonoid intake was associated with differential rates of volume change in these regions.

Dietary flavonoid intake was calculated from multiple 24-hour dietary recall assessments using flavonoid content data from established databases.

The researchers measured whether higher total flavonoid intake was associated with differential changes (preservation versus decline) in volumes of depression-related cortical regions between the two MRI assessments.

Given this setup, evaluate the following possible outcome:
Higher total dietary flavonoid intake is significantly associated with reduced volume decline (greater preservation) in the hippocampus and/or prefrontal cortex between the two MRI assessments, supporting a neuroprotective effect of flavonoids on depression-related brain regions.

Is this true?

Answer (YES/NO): YES